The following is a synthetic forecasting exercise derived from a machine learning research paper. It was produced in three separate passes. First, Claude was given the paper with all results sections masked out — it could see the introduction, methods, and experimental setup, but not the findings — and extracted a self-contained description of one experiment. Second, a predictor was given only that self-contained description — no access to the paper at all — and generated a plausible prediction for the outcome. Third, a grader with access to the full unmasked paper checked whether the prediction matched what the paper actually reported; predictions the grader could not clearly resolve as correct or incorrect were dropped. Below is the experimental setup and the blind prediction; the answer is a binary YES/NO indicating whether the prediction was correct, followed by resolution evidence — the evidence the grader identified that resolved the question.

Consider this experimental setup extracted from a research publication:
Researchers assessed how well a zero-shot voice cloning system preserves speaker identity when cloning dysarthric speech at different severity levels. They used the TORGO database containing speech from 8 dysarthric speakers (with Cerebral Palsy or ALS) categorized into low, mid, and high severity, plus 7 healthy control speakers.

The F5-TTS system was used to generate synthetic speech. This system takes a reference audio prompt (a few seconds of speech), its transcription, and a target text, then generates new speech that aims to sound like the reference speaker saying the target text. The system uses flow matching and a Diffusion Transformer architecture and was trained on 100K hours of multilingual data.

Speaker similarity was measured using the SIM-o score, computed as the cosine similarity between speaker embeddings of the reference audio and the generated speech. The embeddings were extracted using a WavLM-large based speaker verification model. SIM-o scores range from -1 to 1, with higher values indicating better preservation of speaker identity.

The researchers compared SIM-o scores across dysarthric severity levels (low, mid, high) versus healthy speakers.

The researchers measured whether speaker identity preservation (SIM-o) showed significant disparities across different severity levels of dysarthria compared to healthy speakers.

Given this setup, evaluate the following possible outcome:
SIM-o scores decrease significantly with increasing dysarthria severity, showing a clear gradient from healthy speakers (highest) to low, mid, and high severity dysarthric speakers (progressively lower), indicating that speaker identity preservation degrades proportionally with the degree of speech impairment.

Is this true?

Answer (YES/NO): NO